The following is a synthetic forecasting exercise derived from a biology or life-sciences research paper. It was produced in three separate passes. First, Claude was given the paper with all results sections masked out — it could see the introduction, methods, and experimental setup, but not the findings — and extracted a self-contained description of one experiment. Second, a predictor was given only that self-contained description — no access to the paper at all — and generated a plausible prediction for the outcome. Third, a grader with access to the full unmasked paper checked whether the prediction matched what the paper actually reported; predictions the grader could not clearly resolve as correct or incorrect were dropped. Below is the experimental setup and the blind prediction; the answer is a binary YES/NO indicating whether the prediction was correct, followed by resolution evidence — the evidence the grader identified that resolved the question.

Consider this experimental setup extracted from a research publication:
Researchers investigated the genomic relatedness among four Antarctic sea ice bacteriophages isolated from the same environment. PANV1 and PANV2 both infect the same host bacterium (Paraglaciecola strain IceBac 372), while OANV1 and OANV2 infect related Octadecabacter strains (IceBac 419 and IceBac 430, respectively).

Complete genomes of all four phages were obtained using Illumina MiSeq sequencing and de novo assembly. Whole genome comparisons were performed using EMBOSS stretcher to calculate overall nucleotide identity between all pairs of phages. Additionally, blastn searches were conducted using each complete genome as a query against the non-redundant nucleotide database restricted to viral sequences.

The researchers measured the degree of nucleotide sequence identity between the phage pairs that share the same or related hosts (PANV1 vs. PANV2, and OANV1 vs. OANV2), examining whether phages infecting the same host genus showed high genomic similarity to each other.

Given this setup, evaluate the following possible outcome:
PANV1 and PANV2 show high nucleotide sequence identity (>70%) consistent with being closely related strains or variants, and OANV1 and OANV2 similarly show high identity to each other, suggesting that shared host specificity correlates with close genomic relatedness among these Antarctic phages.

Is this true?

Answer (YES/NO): NO